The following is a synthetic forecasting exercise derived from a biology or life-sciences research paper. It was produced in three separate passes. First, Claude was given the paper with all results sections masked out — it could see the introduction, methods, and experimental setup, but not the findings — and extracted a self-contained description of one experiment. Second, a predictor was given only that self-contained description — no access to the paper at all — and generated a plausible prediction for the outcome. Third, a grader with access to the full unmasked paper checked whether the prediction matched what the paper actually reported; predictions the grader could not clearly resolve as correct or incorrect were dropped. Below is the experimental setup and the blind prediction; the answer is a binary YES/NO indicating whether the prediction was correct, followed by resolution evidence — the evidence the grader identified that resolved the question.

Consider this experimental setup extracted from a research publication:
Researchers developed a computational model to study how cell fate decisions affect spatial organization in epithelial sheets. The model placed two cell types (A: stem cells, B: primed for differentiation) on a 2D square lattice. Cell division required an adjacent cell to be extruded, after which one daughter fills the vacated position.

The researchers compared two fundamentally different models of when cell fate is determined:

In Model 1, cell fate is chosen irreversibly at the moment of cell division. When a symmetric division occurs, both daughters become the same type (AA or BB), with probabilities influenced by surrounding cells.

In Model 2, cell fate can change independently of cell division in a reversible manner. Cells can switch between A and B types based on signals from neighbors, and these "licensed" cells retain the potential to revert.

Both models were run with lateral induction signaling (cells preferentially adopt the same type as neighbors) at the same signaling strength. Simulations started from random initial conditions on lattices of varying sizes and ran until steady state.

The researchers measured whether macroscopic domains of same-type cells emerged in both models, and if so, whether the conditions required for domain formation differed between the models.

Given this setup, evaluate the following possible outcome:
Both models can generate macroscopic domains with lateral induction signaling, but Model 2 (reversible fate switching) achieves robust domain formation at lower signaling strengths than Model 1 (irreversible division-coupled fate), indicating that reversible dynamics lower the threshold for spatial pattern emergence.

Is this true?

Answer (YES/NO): NO